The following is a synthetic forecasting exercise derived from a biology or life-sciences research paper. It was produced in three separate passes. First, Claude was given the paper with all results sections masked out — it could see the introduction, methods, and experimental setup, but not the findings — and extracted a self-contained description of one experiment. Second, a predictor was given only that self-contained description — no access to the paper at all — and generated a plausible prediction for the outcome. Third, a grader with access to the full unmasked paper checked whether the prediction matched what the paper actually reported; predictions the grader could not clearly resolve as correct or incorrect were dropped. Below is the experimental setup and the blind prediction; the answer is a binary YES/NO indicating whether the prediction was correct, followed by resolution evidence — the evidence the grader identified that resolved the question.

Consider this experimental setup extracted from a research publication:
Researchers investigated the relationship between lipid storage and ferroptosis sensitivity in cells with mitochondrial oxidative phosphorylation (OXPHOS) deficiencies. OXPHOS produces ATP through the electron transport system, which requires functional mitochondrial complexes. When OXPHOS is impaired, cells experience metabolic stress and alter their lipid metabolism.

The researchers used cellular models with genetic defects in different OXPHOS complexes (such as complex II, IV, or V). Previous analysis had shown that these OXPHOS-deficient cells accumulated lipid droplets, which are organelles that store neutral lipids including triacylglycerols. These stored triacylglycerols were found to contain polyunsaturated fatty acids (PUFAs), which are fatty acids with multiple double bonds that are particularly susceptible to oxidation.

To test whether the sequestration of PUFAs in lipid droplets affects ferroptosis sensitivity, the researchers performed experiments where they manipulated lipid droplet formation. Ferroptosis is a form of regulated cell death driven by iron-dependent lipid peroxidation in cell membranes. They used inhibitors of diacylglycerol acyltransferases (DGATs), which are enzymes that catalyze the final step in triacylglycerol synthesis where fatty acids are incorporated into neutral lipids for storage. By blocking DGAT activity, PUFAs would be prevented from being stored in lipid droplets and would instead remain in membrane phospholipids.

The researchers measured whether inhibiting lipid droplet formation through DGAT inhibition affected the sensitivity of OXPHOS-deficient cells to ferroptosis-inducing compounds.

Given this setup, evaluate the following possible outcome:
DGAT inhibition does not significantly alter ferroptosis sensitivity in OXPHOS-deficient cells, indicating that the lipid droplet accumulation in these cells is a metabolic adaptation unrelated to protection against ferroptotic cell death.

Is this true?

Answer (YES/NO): NO